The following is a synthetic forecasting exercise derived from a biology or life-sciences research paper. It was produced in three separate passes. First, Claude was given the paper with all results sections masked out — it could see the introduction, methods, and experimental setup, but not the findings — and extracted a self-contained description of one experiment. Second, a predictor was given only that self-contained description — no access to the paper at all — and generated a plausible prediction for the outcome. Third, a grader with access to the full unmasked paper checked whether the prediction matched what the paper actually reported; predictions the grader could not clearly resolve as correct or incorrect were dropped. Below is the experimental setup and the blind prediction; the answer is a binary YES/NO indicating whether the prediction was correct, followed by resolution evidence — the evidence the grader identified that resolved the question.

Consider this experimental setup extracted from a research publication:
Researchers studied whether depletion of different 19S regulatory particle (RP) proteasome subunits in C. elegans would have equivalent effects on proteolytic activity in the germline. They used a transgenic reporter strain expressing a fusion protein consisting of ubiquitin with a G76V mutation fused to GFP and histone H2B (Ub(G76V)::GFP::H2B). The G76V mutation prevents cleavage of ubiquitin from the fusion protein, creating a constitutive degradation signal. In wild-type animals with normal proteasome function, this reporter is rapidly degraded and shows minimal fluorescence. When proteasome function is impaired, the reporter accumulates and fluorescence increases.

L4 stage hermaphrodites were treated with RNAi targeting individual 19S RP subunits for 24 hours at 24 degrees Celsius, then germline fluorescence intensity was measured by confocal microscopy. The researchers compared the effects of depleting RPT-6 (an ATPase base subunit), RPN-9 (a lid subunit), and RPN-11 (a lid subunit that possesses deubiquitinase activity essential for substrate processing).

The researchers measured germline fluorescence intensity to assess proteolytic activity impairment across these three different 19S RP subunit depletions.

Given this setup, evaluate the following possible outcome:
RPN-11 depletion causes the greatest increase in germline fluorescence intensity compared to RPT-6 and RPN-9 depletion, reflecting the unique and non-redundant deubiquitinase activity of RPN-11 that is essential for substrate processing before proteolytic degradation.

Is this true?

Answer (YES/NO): YES